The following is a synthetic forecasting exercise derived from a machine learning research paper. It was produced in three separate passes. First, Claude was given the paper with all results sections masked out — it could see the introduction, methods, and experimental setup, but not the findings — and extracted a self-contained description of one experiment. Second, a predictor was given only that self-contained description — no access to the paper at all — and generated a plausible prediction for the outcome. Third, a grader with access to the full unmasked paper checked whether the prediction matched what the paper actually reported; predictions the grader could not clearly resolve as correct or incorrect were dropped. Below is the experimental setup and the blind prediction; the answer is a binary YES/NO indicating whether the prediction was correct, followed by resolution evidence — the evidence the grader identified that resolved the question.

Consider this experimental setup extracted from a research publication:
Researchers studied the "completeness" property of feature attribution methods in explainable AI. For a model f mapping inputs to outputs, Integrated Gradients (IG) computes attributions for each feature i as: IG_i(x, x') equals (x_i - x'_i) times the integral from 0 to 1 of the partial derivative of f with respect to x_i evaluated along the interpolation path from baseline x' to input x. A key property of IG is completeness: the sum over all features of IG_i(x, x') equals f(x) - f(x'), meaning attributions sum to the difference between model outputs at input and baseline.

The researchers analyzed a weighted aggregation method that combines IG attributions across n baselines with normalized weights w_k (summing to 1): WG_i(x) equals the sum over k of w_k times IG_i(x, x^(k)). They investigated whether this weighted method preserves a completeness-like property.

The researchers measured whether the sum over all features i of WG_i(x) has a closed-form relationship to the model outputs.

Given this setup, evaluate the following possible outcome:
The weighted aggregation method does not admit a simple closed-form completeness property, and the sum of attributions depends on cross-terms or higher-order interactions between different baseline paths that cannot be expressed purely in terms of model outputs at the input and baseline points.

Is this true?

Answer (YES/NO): NO